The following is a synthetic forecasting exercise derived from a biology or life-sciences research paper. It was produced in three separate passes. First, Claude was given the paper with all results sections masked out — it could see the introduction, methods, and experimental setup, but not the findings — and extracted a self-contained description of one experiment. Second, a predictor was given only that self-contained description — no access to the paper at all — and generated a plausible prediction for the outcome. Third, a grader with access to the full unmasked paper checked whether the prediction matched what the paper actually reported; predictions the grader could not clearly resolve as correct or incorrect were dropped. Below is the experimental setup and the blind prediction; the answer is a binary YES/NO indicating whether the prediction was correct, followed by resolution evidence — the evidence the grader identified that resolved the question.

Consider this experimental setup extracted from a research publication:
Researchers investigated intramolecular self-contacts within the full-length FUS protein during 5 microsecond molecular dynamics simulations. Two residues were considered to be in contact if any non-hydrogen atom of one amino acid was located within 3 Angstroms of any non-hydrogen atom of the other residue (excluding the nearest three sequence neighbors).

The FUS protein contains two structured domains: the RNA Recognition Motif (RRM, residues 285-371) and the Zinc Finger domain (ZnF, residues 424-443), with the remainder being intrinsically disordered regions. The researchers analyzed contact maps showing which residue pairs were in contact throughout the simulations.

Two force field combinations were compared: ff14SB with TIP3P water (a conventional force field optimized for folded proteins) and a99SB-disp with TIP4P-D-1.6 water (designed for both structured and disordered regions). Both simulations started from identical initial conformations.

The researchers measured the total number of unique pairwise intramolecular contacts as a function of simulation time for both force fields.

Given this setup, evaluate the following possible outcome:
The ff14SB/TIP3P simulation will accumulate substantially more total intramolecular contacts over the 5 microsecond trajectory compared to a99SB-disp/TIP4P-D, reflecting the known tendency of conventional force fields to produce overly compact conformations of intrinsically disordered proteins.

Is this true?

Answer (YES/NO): YES